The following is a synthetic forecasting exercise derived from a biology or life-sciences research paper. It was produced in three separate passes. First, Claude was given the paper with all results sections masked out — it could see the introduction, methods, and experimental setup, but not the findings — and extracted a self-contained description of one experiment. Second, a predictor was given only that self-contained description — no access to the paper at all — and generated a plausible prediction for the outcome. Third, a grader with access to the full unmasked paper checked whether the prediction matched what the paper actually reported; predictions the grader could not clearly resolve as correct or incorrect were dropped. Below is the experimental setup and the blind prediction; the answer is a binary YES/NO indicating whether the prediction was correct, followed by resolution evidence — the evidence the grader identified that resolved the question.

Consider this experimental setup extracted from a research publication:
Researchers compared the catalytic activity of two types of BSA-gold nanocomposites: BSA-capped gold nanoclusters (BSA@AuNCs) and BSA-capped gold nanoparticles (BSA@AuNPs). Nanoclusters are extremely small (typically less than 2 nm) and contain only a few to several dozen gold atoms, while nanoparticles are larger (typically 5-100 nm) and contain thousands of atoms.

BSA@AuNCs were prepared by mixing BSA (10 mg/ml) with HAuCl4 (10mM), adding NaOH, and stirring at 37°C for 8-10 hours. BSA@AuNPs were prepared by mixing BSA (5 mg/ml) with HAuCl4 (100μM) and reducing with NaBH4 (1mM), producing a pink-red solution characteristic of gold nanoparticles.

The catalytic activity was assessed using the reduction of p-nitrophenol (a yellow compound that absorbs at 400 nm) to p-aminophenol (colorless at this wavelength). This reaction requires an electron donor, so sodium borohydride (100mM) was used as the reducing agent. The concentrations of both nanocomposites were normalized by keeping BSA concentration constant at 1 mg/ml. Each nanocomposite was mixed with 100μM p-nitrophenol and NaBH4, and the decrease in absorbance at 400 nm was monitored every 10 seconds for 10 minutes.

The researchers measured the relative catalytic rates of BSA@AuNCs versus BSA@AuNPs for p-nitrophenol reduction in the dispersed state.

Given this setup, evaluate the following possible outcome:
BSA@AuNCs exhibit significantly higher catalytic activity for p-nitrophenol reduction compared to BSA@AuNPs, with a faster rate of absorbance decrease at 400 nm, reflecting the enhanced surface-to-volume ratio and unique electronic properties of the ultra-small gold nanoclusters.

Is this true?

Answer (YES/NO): NO